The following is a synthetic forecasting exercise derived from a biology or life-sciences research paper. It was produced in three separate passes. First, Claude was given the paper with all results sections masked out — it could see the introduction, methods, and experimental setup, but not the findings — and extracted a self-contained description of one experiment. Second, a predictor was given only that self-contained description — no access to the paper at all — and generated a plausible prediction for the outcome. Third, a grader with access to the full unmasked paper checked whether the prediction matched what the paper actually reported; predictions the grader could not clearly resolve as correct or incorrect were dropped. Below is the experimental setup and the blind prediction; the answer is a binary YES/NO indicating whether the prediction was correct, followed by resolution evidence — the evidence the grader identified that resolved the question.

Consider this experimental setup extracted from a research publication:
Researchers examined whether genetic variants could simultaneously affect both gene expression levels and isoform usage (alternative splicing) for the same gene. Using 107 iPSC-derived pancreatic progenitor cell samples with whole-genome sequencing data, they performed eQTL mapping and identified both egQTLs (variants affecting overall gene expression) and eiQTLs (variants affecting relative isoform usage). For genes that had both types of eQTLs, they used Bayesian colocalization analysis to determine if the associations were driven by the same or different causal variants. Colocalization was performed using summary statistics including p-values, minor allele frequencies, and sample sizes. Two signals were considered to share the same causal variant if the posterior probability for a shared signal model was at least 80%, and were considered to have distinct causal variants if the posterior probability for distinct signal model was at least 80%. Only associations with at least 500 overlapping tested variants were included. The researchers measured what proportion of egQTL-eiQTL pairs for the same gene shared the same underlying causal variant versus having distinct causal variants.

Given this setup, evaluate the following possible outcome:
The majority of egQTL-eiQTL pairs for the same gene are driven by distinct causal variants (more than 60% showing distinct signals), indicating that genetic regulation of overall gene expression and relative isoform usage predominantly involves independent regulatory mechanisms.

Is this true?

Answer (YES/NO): NO